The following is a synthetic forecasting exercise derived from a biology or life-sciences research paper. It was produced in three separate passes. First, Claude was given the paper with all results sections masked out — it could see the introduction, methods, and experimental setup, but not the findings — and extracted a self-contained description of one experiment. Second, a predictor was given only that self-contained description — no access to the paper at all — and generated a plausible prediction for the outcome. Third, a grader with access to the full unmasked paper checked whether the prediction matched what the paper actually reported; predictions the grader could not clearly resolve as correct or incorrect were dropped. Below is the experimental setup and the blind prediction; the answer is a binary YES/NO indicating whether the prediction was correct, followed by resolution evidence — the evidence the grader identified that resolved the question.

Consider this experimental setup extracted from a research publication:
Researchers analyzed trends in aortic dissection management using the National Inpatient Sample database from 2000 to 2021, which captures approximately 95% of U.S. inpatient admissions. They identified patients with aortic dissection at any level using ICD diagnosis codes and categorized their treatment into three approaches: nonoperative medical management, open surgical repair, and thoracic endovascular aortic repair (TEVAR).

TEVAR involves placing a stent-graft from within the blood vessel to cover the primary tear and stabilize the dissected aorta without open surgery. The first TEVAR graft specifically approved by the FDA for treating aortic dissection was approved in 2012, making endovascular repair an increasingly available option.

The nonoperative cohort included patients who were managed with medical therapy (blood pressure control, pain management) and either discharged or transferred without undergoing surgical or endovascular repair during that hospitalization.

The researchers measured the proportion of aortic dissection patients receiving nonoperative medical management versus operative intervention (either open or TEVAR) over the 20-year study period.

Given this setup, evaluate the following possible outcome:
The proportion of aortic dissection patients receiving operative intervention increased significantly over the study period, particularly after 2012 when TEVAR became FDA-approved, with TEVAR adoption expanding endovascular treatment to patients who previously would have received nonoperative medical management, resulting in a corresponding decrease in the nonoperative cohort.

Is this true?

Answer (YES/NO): NO